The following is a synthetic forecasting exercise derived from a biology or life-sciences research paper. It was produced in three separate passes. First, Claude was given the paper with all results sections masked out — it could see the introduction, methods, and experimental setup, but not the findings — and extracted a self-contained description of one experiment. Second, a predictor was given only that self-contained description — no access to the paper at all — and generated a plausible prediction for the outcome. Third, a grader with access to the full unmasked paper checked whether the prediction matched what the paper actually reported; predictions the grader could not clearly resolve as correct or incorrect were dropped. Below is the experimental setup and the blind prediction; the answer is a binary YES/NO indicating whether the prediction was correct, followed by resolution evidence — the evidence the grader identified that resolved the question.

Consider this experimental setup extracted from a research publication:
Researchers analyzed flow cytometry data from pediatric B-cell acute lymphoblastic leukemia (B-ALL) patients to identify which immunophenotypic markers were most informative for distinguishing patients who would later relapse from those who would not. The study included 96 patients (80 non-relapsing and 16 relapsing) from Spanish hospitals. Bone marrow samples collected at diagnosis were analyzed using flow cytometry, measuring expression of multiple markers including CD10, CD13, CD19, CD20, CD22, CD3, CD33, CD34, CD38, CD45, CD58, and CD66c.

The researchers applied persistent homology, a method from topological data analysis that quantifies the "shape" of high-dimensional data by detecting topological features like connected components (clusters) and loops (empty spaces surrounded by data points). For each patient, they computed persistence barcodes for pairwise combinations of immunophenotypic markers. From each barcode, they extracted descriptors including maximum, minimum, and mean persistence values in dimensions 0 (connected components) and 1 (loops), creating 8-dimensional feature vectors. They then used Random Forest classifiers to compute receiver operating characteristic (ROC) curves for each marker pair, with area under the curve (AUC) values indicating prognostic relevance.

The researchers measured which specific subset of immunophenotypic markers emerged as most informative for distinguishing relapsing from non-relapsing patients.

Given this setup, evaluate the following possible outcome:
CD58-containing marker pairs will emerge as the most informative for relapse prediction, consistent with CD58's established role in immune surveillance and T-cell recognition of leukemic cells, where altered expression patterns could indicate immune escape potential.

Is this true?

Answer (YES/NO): NO